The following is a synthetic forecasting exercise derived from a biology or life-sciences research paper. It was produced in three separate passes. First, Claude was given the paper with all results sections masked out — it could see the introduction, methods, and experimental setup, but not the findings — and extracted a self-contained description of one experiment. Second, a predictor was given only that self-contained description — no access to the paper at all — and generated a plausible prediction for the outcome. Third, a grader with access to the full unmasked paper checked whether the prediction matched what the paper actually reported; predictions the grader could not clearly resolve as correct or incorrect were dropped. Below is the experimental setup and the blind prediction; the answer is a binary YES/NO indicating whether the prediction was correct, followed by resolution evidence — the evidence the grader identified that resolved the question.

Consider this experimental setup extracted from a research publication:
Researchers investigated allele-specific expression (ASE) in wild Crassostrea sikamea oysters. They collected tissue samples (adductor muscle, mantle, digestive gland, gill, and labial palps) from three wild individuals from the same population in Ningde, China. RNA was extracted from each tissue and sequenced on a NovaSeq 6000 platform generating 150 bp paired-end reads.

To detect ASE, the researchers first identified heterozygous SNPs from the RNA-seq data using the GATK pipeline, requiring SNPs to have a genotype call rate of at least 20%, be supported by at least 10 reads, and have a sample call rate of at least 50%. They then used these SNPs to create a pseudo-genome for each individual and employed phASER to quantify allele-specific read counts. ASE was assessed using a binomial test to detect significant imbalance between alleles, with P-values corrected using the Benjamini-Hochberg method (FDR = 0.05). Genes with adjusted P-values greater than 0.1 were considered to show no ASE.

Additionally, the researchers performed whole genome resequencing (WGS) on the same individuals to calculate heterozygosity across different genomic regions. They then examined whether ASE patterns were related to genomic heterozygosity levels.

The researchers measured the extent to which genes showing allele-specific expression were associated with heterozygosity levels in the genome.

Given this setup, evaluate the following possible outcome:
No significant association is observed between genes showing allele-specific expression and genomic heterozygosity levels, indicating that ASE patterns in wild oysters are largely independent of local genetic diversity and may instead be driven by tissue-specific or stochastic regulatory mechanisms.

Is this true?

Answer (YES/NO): NO